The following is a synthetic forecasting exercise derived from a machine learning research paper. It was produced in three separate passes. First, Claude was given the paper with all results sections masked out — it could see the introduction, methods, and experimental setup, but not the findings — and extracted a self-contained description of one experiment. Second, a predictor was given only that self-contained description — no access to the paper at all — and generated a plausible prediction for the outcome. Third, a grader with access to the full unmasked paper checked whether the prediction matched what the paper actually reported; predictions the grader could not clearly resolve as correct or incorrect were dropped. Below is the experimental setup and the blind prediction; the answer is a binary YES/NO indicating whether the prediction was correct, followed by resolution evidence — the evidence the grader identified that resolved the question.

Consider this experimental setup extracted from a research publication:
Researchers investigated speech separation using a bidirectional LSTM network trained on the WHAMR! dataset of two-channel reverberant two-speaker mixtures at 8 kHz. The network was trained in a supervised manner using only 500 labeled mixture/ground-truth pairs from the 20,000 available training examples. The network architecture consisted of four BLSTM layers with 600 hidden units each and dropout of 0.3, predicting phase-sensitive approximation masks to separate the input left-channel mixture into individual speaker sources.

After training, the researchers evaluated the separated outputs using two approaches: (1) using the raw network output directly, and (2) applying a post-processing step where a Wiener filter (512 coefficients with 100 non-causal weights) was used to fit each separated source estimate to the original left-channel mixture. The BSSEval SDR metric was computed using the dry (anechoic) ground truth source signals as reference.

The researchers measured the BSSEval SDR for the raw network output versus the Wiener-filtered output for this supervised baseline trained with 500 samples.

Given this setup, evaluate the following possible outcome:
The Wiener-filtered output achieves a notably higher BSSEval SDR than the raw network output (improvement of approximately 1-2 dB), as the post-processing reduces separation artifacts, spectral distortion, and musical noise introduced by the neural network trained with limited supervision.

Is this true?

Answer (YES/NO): NO